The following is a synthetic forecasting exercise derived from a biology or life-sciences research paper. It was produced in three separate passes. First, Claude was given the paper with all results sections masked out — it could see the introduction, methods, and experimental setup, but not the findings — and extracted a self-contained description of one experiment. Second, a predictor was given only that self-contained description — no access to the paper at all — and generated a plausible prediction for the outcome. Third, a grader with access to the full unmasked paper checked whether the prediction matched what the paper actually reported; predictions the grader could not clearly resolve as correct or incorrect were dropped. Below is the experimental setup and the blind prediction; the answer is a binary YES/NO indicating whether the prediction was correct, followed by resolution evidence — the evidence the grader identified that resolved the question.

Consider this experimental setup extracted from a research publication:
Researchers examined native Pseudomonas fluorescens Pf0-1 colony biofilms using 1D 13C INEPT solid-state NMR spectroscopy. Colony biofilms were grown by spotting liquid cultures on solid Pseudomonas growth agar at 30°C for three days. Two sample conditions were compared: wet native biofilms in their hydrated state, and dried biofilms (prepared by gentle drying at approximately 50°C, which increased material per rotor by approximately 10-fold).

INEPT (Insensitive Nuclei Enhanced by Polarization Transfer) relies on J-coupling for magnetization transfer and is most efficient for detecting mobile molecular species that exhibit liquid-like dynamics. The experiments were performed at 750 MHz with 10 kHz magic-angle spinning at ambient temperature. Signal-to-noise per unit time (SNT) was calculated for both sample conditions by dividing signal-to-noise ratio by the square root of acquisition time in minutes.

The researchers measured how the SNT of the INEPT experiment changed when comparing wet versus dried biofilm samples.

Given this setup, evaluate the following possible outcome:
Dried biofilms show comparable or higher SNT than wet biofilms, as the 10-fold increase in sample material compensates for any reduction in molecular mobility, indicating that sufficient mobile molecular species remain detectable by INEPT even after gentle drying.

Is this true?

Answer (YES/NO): NO